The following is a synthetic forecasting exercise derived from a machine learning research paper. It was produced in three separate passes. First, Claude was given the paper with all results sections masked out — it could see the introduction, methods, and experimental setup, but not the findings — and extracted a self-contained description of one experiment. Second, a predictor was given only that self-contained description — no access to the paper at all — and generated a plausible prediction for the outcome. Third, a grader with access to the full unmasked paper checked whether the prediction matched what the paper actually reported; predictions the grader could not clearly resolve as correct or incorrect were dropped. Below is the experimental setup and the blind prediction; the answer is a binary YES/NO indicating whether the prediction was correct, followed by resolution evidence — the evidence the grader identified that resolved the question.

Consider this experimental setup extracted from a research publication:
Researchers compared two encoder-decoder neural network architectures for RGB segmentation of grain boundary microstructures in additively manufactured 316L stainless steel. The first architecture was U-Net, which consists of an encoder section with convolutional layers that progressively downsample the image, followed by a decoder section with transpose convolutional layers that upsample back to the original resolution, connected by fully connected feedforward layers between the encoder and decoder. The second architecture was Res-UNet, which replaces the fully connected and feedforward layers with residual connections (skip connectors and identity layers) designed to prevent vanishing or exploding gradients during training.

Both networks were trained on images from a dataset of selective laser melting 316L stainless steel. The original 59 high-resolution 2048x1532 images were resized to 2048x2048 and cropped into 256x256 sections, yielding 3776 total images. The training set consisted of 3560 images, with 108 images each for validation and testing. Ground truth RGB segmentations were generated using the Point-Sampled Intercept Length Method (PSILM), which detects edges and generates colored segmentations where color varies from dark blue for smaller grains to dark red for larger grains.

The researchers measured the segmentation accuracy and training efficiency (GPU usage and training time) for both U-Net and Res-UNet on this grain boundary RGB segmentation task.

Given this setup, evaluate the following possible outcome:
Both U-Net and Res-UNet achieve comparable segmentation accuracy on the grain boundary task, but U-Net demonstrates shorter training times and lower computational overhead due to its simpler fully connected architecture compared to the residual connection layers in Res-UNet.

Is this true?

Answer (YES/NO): YES